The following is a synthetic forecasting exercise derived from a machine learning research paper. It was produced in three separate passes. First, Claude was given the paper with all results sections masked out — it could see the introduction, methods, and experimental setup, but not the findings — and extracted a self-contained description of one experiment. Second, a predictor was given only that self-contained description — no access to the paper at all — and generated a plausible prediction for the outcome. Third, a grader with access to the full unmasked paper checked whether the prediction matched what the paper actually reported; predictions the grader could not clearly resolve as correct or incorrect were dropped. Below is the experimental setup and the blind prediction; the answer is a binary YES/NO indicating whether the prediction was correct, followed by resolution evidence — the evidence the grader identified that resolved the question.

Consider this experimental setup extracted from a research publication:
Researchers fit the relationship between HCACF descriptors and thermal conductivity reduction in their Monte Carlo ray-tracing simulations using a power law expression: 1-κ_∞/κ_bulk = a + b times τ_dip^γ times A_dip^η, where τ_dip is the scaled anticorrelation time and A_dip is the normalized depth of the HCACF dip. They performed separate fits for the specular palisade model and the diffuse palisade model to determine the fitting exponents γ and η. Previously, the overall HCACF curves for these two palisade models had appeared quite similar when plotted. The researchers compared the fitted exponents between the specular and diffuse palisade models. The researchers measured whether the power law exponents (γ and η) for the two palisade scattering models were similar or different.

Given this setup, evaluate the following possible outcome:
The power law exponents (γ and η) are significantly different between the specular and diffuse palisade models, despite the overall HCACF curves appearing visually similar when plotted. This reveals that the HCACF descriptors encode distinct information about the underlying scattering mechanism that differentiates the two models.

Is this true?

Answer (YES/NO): YES